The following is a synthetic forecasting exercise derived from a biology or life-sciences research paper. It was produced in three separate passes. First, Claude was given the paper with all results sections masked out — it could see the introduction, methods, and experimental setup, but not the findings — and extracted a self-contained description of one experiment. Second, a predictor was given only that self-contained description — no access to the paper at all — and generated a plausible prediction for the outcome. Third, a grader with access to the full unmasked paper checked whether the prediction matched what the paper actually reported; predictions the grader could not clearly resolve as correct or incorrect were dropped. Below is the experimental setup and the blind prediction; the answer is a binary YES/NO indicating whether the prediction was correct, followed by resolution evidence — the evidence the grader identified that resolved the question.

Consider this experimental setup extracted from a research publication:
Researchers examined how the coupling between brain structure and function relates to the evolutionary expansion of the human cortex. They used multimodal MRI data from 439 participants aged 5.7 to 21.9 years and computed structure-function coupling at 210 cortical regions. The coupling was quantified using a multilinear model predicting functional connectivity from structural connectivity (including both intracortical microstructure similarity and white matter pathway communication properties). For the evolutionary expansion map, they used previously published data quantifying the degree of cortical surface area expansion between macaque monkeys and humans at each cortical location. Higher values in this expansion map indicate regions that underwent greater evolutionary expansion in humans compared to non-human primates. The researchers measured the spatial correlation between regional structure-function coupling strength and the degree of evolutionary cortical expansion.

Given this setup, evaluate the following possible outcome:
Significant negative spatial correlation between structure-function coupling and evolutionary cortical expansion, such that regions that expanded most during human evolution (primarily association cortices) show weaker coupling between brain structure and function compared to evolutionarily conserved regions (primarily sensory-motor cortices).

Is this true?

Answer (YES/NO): YES